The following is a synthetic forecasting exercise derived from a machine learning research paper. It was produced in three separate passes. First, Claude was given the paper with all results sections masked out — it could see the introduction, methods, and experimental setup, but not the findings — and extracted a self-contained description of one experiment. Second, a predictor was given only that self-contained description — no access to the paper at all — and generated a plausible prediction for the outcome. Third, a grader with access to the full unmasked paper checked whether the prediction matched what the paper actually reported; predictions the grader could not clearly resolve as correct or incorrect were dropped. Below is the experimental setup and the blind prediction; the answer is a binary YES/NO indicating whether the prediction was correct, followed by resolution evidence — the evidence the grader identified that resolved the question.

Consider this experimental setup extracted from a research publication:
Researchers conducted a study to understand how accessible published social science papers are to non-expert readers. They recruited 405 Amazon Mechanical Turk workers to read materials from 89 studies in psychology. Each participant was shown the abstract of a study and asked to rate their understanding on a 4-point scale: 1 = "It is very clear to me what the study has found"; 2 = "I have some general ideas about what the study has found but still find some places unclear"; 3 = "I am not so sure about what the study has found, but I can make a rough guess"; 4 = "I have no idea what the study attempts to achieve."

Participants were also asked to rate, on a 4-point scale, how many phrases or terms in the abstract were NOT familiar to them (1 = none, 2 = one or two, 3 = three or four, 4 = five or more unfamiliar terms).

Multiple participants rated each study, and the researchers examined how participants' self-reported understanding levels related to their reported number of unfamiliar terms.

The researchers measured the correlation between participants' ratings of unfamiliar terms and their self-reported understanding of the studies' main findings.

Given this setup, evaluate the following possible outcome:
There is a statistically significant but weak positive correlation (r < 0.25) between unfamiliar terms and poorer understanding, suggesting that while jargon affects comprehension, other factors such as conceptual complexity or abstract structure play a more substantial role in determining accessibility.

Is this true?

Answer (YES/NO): NO